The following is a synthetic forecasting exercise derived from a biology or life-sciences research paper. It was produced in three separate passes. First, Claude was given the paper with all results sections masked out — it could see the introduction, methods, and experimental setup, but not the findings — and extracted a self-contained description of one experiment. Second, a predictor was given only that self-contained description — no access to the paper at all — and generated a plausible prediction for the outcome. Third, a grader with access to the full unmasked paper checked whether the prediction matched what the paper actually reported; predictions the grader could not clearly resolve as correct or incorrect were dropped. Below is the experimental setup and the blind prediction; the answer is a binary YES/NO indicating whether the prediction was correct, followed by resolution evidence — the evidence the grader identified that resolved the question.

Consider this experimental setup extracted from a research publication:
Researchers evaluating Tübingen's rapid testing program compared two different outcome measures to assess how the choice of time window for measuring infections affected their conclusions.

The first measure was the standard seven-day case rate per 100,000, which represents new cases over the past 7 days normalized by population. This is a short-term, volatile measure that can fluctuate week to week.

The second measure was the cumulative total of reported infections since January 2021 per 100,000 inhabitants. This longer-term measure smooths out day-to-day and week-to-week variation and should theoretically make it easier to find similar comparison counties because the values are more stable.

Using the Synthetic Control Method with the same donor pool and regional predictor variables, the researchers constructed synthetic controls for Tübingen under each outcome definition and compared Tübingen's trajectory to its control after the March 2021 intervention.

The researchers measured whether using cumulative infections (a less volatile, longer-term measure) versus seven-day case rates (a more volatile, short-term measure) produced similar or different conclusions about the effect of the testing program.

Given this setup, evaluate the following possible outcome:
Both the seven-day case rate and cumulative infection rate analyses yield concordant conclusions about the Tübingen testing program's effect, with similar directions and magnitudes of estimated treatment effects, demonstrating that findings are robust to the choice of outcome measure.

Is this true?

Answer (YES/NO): YES